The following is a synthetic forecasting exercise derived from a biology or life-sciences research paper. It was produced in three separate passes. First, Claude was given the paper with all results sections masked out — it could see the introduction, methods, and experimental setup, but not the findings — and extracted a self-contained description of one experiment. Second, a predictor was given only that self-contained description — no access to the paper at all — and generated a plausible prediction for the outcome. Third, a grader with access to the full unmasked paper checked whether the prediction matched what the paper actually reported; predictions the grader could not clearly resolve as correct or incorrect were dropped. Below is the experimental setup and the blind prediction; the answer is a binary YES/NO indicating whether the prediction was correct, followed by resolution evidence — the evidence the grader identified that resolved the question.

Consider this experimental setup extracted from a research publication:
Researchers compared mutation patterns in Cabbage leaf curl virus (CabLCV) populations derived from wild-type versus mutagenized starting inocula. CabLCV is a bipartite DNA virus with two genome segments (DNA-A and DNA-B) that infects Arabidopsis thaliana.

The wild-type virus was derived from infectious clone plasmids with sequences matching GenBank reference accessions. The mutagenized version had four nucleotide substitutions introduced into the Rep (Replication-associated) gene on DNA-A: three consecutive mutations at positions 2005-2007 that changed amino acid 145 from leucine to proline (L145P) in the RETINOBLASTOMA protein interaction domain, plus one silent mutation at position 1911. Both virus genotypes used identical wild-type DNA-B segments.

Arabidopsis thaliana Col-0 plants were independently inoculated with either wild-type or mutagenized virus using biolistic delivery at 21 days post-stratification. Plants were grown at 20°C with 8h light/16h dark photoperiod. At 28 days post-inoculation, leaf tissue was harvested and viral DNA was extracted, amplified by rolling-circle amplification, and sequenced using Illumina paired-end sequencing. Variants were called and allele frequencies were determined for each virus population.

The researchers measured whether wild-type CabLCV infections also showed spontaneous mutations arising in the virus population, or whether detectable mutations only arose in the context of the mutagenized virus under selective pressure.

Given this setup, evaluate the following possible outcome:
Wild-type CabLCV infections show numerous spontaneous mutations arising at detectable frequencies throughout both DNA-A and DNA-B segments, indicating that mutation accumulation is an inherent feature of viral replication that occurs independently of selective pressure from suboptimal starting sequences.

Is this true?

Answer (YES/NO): YES